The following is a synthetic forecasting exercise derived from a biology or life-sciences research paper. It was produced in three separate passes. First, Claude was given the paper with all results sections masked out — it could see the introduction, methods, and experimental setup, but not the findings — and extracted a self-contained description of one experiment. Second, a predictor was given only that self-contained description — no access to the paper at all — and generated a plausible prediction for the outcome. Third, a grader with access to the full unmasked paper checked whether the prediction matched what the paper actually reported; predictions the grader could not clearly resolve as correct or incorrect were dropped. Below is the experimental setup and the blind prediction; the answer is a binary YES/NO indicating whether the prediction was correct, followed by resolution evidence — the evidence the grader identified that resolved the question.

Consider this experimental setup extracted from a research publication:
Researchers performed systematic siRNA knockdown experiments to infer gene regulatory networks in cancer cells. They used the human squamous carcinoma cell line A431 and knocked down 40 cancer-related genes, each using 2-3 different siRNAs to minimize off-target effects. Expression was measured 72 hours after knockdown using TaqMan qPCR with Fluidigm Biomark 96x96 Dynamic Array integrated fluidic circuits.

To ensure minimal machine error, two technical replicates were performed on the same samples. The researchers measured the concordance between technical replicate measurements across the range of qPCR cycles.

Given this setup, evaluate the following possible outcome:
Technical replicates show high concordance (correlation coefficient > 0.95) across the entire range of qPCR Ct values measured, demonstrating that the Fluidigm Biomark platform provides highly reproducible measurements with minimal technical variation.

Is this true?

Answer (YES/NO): NO